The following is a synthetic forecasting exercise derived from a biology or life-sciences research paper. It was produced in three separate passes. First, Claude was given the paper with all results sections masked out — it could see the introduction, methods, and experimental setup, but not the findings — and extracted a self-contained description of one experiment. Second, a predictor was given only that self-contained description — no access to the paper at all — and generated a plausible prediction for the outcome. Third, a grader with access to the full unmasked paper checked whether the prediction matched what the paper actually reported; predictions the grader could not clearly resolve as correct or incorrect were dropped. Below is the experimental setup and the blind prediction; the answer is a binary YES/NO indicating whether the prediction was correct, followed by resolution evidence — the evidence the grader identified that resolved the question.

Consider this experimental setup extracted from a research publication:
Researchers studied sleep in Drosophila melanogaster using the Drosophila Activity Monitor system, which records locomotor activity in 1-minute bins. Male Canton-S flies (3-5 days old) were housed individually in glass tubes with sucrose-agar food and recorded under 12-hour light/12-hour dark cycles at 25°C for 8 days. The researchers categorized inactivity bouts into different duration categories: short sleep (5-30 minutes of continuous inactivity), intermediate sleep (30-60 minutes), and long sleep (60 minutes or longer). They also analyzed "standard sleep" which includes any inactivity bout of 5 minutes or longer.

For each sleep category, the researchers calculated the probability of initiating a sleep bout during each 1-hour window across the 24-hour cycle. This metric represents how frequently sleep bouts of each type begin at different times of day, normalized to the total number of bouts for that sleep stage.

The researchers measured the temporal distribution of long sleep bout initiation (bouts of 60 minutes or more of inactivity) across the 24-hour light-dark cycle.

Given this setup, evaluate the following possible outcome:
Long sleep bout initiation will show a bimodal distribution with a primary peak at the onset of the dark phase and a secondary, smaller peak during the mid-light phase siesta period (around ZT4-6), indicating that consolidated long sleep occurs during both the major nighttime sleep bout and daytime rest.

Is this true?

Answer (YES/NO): NO